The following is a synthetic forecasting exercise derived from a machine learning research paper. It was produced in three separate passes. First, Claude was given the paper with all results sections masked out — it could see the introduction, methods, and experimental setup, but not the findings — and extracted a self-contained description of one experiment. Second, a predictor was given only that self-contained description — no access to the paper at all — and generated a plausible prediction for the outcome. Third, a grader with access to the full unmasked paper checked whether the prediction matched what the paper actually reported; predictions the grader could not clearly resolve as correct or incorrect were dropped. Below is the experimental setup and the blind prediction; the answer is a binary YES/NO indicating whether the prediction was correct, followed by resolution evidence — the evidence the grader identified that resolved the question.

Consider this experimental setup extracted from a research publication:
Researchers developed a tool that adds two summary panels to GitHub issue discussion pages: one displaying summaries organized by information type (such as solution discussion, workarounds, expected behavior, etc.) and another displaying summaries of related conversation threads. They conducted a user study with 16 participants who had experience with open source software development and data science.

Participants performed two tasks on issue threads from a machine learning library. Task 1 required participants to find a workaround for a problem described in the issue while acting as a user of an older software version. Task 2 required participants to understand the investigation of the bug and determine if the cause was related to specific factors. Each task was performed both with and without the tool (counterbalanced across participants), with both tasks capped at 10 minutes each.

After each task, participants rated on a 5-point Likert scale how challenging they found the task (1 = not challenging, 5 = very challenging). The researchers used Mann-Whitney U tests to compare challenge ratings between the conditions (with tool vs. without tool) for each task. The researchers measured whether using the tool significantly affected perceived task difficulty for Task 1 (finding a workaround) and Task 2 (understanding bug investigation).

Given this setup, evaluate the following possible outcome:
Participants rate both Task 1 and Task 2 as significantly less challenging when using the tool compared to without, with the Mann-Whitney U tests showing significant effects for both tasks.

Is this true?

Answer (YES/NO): NO